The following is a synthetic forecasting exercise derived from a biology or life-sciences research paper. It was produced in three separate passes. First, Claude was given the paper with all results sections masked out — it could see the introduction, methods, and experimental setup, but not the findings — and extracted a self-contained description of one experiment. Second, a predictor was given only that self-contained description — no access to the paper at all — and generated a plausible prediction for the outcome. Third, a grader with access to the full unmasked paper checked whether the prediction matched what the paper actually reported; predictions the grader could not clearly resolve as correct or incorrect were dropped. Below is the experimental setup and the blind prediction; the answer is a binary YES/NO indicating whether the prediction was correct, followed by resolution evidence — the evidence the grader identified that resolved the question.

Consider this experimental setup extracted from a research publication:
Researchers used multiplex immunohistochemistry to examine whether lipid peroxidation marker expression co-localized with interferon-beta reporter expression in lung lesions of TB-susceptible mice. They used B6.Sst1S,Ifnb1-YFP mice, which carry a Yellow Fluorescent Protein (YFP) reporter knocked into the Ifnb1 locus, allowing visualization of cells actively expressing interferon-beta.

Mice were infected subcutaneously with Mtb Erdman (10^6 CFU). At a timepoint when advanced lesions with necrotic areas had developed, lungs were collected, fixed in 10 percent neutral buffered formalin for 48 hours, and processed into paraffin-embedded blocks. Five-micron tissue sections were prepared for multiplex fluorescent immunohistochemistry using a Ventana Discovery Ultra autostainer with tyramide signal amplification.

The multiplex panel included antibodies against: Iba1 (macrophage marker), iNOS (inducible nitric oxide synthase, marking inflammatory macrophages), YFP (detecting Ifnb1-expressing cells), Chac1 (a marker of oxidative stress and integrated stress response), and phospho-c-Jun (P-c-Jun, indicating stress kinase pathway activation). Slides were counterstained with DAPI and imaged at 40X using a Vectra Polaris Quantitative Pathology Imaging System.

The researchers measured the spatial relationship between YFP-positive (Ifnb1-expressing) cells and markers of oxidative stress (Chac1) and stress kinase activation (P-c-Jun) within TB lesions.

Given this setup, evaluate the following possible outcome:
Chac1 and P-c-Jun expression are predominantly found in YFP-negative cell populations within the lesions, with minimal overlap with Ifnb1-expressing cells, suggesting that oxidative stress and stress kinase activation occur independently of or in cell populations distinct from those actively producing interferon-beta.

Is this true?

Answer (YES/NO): NO